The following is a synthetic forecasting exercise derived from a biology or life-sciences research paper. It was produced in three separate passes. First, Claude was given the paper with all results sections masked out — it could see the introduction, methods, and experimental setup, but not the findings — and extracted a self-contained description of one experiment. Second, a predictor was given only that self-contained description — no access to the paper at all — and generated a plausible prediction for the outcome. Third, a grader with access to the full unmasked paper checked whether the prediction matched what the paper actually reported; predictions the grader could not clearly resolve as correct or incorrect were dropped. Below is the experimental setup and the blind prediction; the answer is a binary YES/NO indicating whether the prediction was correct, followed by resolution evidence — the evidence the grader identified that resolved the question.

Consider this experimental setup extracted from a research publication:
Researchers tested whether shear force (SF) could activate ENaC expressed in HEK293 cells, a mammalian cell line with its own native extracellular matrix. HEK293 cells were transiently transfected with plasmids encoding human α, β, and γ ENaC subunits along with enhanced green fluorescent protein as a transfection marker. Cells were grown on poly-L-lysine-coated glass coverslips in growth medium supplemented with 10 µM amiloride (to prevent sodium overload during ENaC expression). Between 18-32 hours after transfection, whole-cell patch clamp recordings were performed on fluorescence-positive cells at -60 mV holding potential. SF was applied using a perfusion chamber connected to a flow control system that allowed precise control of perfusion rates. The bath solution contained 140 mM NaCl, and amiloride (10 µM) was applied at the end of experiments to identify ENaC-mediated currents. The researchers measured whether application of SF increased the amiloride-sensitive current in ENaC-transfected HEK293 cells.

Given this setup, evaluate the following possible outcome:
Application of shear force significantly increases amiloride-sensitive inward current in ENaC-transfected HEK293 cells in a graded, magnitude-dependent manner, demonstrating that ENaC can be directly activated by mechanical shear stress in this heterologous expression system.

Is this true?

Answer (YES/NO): NO